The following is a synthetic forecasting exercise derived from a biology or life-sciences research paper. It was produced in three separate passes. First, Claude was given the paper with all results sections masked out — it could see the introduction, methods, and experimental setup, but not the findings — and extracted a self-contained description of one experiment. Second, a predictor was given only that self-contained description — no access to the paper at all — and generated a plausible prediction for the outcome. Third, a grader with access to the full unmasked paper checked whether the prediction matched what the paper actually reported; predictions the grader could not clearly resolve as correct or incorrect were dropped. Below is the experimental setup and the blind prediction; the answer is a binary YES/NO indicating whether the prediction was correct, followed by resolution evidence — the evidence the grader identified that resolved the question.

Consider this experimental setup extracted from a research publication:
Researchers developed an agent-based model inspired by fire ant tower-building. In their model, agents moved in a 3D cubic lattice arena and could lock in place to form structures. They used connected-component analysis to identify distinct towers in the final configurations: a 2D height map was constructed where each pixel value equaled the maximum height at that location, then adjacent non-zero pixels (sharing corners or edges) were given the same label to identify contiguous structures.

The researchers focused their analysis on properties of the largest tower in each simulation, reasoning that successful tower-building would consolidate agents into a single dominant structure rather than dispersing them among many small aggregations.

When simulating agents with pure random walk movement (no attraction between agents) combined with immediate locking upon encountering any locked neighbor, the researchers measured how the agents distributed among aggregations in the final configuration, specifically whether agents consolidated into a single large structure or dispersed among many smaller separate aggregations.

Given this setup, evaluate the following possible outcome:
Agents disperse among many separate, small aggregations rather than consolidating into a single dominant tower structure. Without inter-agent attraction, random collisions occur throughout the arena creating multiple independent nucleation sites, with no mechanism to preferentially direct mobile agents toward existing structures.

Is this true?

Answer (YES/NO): NO